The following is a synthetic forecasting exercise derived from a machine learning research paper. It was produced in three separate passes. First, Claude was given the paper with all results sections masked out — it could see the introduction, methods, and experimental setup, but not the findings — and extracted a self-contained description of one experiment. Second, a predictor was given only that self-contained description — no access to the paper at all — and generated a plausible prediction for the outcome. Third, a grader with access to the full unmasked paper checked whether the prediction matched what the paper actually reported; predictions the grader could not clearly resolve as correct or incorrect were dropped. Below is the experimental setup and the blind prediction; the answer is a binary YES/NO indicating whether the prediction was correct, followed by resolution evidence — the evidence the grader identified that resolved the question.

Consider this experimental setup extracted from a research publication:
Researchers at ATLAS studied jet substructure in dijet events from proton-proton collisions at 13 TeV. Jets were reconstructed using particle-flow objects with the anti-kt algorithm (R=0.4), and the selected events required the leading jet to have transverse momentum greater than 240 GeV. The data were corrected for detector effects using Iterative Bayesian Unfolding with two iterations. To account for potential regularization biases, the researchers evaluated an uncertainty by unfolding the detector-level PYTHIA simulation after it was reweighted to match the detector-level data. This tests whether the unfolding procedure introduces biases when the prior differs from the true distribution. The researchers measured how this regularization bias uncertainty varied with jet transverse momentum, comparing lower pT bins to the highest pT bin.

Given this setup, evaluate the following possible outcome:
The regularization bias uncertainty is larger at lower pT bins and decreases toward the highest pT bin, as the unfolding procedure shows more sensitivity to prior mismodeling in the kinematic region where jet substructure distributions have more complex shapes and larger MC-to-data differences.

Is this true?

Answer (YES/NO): NO